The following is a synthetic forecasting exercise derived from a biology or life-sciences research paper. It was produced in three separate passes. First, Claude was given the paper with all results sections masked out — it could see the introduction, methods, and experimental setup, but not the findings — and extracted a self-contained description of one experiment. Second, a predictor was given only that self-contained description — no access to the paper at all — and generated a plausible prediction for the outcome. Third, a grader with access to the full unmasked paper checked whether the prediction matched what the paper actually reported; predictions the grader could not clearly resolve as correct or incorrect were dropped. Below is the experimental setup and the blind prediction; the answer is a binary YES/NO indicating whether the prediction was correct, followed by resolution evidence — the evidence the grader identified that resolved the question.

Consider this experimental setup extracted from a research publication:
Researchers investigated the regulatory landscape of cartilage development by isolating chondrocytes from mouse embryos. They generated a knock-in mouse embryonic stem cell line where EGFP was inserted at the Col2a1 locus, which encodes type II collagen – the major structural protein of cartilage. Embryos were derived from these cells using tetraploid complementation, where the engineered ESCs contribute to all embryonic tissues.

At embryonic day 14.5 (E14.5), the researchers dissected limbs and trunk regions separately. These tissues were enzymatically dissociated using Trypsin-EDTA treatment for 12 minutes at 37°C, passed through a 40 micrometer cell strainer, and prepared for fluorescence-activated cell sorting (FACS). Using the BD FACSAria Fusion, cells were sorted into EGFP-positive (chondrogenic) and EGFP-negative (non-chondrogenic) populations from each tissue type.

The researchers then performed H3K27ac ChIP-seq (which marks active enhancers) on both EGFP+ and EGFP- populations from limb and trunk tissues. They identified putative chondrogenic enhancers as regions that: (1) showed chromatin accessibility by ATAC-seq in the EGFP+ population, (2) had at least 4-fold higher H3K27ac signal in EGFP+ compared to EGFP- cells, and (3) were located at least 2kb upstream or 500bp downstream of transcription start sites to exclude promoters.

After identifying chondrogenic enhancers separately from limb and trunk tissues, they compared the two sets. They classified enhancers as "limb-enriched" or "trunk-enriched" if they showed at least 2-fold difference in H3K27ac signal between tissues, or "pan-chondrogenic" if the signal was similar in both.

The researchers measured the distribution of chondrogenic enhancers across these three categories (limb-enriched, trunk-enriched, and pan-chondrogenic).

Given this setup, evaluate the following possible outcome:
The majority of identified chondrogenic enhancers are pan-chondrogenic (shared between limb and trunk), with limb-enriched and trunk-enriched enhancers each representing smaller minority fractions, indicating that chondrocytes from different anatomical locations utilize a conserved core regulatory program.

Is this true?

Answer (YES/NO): YES